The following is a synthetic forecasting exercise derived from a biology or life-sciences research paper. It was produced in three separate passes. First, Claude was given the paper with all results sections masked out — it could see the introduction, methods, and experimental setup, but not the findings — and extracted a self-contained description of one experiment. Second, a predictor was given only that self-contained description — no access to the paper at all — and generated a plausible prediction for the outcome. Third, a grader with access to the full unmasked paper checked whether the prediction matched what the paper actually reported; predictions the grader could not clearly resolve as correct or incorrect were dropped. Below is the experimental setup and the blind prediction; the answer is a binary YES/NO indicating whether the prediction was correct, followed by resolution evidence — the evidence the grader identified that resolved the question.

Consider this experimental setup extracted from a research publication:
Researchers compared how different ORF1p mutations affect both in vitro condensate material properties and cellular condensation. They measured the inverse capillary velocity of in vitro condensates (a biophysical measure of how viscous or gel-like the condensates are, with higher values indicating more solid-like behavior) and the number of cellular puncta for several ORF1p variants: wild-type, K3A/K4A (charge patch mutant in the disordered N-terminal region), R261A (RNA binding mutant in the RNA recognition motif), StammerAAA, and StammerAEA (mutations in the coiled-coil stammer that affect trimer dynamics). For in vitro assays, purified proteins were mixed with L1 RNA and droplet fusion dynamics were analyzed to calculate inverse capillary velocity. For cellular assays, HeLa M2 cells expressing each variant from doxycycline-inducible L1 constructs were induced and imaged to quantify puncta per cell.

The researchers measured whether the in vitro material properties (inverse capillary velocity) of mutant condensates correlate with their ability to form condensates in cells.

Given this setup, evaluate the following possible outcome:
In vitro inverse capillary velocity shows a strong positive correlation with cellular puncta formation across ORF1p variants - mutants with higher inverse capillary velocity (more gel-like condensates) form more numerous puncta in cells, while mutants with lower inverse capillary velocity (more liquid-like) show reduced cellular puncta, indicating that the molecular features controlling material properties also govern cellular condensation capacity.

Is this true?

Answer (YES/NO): NO